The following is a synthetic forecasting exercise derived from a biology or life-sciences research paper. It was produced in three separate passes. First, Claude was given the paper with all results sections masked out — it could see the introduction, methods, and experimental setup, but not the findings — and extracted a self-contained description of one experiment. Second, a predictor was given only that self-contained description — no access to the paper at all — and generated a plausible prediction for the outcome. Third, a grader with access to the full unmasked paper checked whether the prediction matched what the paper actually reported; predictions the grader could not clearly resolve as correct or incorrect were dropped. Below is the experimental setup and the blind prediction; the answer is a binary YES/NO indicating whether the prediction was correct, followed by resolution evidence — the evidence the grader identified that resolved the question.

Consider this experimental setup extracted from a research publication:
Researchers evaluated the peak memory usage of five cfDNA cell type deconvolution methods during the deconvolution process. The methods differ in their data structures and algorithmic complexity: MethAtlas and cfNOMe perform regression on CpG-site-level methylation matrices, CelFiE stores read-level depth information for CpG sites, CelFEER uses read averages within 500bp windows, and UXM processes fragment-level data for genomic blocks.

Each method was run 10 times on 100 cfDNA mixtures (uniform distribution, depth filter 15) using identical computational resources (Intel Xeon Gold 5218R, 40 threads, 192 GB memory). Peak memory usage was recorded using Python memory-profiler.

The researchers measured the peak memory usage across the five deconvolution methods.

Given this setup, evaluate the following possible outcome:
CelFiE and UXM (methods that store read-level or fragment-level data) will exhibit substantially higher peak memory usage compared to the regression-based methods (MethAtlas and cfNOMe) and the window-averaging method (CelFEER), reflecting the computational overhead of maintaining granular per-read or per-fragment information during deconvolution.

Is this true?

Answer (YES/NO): NO